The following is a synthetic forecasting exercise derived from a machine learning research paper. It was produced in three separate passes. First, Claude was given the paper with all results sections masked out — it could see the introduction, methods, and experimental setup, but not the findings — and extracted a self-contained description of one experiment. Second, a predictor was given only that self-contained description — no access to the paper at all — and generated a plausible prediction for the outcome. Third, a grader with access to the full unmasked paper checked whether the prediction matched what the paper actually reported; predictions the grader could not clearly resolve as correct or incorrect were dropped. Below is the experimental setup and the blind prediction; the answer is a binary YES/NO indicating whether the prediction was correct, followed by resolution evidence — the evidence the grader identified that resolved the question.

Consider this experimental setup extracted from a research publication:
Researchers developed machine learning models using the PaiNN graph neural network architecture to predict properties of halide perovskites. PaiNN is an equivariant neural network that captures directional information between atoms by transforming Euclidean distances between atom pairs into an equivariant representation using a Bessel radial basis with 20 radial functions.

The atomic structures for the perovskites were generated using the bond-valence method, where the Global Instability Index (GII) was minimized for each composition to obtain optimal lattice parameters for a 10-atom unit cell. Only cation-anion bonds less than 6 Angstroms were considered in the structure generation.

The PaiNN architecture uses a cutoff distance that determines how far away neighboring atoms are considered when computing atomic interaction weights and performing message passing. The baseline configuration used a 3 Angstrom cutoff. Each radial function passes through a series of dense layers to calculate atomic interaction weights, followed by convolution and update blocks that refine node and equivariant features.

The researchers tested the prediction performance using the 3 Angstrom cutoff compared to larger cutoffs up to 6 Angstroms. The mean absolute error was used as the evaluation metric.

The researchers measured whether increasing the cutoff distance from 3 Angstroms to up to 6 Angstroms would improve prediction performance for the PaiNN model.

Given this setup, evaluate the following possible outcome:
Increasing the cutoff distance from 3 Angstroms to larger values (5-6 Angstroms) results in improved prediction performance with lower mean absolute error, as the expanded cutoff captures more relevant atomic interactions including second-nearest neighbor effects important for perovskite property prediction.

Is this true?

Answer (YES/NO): NO